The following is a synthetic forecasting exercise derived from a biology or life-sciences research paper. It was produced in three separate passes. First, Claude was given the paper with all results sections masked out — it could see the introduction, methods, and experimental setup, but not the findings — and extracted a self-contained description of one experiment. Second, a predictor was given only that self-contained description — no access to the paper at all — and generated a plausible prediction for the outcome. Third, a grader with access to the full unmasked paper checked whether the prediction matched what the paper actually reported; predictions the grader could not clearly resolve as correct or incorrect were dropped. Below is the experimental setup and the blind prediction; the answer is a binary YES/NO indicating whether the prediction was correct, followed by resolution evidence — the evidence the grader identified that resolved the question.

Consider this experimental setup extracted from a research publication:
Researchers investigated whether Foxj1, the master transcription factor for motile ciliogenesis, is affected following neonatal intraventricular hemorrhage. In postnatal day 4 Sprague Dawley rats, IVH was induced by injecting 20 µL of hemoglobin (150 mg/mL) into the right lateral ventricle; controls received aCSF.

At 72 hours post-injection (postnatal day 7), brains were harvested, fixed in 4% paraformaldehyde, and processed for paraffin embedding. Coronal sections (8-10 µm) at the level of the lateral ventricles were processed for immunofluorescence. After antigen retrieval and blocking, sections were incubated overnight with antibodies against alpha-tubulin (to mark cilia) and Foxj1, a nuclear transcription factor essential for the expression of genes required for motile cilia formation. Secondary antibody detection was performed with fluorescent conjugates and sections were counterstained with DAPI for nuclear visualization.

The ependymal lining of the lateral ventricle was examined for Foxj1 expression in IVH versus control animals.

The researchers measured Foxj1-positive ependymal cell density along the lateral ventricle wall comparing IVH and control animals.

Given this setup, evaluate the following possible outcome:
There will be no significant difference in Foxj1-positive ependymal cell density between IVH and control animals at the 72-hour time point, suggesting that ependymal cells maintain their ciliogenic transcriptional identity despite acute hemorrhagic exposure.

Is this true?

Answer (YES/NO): NO